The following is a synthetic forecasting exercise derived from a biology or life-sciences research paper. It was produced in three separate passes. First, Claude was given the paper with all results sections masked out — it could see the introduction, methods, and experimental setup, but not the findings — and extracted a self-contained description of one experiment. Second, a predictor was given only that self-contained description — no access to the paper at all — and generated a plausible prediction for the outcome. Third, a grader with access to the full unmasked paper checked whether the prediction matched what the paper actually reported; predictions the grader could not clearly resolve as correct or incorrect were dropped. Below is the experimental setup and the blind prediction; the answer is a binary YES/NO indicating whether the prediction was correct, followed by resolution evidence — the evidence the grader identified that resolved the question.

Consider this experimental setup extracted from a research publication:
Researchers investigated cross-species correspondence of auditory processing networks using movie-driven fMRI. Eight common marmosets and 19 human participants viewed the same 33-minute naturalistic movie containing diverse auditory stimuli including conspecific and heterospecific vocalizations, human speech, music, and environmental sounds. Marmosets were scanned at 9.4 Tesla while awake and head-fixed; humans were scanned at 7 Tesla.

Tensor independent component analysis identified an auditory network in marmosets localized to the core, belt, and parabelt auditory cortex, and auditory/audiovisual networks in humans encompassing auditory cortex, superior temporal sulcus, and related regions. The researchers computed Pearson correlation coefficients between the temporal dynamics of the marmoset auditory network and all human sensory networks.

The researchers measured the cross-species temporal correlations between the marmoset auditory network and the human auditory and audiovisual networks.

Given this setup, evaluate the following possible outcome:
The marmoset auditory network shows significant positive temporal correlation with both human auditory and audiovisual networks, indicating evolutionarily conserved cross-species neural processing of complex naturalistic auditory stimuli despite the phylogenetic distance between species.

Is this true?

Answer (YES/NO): YES